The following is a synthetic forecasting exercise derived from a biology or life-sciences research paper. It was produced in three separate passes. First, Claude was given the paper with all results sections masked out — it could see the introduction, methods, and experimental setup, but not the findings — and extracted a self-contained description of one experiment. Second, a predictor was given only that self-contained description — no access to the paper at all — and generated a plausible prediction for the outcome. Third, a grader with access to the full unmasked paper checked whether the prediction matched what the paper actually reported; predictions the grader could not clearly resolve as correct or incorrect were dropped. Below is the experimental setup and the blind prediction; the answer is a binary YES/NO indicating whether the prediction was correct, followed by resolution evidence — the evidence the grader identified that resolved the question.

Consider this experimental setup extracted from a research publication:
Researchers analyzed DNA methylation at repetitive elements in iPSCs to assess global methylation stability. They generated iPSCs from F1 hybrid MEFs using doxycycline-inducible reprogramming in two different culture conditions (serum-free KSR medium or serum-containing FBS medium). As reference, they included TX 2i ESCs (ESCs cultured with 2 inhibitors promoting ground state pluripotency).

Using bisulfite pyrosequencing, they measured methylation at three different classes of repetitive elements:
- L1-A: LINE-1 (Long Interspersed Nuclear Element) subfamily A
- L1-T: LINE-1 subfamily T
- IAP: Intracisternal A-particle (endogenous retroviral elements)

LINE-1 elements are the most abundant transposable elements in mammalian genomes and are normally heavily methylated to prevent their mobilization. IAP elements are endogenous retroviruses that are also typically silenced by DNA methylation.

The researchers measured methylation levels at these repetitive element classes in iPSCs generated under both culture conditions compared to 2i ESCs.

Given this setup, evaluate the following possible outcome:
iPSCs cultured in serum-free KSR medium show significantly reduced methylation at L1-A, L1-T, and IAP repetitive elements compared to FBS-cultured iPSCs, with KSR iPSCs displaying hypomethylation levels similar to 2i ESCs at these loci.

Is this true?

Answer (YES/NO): NO